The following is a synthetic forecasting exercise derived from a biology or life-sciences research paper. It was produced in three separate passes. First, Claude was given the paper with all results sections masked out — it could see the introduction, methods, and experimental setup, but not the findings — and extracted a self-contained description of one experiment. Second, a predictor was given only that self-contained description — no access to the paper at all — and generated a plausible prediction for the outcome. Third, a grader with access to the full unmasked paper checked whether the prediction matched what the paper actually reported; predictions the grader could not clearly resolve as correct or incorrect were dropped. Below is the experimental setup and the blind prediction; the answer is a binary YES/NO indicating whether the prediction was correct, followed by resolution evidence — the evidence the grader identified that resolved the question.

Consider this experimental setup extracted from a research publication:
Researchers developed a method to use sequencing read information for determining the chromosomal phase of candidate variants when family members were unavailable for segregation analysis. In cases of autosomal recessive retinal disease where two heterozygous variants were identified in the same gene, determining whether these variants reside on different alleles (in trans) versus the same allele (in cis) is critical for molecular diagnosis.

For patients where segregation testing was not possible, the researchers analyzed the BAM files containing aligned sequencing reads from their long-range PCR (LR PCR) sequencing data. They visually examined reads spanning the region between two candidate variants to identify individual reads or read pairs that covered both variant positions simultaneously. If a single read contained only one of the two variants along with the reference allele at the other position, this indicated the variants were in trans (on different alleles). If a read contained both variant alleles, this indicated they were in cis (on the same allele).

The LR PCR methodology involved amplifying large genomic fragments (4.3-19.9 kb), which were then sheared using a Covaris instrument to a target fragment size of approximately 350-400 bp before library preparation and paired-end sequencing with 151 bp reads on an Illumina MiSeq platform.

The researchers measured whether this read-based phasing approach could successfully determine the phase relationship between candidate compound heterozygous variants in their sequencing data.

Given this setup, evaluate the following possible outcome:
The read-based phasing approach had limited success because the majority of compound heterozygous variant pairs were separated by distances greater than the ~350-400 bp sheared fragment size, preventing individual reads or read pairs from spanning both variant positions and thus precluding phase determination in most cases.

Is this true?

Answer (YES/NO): NO